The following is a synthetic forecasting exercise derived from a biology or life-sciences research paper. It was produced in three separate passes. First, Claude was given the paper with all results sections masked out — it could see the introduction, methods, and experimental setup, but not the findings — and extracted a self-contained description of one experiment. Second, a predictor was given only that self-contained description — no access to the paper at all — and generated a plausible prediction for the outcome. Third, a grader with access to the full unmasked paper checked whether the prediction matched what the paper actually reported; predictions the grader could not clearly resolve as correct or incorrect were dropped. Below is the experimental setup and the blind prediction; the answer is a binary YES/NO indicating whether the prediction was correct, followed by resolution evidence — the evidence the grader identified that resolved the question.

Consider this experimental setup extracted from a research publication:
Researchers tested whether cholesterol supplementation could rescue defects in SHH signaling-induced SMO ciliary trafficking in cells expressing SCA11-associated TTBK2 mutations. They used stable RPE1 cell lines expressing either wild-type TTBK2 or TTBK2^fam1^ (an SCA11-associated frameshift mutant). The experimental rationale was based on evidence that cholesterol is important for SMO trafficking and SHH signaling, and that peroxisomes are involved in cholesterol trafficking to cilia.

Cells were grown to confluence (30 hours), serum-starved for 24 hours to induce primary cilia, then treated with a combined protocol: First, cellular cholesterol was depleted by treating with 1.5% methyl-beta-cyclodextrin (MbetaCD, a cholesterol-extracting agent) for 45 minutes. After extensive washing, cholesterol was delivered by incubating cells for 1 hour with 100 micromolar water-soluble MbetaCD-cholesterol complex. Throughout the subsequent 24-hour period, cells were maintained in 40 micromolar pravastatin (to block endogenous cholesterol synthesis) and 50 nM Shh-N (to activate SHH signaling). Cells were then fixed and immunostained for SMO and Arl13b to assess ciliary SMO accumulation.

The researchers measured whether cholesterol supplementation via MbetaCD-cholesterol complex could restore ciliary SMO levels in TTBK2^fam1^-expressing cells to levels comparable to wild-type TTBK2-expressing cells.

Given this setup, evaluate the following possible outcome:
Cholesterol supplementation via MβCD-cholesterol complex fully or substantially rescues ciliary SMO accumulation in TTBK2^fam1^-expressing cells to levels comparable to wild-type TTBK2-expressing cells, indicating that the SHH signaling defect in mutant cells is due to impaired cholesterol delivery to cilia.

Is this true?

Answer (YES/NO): NO